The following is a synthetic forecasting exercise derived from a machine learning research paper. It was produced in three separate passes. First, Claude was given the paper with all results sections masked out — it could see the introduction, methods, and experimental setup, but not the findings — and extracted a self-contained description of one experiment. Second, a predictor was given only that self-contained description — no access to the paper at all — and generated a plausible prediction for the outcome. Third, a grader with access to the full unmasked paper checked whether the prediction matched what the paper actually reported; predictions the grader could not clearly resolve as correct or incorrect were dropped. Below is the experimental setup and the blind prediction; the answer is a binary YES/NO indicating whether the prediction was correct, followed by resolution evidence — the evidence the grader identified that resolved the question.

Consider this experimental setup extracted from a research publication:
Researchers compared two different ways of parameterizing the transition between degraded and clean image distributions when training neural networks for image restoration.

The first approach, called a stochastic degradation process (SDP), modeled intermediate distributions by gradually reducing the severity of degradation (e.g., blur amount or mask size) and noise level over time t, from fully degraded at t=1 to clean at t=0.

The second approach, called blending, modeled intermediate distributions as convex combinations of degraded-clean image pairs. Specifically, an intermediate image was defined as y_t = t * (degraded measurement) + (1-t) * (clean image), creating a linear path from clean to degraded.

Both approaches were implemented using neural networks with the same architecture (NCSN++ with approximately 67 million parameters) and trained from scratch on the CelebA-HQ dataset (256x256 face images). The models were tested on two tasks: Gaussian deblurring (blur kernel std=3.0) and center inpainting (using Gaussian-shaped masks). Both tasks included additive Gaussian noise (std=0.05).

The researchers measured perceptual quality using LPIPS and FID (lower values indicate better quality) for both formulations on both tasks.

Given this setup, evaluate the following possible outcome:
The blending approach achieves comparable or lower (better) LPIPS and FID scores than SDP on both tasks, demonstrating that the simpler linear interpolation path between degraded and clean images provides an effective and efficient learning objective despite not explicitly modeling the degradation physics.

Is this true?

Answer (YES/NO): NO